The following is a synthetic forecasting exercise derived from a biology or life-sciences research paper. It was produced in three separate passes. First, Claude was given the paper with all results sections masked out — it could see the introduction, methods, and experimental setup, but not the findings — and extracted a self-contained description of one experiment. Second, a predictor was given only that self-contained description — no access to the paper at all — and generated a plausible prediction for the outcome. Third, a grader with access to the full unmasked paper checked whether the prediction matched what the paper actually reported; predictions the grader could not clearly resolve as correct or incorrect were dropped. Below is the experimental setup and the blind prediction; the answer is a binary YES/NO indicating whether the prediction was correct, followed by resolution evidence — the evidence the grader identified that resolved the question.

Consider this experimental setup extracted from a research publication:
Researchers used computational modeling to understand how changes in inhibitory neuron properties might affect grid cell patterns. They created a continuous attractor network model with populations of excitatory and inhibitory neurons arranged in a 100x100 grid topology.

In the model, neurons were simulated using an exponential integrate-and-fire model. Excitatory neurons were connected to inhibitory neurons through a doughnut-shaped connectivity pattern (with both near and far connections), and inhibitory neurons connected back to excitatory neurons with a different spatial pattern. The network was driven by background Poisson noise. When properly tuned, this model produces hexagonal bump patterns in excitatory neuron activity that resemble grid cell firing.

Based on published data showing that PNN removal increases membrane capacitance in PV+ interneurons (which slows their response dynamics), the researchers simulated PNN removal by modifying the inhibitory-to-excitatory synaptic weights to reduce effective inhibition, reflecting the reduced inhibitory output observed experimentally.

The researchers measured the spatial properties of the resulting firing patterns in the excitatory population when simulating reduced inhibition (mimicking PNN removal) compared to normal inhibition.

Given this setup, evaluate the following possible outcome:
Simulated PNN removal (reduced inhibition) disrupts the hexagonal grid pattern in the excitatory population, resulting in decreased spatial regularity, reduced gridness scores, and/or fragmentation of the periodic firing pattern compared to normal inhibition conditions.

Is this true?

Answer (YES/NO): NO